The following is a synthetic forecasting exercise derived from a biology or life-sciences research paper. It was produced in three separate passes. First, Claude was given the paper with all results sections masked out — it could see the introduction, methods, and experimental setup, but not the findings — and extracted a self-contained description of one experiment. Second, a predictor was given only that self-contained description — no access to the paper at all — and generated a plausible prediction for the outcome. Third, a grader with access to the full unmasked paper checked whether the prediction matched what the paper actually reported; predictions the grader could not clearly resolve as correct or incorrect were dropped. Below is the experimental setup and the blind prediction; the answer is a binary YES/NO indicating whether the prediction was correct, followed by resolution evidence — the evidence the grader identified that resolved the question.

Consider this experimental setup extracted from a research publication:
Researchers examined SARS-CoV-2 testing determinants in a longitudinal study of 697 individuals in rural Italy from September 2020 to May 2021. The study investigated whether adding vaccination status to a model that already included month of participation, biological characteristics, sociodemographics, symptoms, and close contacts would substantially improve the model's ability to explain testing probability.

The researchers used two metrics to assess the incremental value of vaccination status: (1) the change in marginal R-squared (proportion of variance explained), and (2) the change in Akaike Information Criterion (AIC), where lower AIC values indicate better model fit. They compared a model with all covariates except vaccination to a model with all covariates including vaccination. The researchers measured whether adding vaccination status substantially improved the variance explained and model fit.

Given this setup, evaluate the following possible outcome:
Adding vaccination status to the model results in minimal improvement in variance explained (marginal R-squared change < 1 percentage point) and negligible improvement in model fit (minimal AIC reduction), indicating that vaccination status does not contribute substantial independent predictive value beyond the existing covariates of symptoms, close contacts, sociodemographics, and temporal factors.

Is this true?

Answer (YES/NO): YES